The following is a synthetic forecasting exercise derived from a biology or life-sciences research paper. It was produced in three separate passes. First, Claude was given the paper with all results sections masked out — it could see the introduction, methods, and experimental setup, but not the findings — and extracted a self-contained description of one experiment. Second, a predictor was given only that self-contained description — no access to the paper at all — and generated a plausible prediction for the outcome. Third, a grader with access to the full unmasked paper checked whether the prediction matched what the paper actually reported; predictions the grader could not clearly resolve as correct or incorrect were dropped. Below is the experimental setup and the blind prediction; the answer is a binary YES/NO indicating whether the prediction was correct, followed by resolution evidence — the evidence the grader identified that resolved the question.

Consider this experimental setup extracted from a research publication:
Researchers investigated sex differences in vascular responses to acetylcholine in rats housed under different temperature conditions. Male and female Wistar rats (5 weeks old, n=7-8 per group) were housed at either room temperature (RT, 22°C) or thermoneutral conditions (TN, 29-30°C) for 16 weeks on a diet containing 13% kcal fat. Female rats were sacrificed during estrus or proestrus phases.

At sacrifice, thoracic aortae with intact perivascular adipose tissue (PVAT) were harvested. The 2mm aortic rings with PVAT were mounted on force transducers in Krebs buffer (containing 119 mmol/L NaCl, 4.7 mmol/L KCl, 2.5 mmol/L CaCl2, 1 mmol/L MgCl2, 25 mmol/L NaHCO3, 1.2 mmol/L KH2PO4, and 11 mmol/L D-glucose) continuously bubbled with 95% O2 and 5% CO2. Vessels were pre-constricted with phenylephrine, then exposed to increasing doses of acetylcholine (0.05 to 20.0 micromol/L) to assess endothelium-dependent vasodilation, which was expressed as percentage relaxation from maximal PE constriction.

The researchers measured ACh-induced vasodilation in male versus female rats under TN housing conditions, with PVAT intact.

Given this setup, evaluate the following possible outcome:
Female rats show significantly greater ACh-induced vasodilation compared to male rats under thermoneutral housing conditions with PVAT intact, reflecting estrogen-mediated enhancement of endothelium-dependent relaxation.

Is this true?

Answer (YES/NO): NO